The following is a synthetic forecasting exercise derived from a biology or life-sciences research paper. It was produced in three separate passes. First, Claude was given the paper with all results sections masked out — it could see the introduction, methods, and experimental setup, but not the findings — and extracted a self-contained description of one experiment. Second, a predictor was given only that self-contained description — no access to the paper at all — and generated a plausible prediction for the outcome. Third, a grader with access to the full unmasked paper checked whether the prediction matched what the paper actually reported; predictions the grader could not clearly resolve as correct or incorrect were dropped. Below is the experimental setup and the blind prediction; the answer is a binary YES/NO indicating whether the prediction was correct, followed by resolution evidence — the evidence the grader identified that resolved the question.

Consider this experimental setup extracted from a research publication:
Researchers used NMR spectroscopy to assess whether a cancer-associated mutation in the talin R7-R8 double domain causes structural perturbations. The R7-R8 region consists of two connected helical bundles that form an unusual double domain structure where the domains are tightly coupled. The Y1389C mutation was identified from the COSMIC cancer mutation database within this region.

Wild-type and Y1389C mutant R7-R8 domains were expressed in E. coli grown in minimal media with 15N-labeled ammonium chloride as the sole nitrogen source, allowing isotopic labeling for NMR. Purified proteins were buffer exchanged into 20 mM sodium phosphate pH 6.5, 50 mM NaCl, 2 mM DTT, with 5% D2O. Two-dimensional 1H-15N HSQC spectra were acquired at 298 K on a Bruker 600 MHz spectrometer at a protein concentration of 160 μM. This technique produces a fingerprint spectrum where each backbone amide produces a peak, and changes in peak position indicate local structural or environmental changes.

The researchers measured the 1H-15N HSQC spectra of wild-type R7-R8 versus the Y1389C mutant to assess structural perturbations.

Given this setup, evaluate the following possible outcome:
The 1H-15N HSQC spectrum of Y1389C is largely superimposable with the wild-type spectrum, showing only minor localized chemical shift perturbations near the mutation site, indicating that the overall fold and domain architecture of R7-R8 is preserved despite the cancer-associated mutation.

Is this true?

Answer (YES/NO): NO